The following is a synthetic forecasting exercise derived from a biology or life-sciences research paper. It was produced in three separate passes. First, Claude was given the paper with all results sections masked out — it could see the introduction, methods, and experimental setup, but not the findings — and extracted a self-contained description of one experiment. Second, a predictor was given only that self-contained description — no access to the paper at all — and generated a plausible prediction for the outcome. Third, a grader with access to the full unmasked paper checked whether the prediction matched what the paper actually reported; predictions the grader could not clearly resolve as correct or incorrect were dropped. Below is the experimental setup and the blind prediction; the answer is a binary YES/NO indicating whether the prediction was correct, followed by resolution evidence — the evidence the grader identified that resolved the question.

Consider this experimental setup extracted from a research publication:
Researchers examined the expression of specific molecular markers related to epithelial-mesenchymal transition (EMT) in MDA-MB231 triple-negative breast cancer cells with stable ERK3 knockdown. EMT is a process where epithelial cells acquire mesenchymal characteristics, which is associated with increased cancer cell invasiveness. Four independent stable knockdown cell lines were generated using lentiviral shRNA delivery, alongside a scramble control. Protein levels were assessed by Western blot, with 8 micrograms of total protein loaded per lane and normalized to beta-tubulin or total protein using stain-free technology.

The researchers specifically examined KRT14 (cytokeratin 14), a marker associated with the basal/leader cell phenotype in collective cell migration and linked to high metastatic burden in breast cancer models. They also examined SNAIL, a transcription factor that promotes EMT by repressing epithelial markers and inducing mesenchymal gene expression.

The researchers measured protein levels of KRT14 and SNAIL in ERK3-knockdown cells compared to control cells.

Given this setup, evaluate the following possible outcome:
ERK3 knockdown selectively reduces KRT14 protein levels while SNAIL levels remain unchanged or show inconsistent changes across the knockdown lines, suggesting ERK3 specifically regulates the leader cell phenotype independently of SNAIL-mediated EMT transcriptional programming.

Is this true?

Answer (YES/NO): NO